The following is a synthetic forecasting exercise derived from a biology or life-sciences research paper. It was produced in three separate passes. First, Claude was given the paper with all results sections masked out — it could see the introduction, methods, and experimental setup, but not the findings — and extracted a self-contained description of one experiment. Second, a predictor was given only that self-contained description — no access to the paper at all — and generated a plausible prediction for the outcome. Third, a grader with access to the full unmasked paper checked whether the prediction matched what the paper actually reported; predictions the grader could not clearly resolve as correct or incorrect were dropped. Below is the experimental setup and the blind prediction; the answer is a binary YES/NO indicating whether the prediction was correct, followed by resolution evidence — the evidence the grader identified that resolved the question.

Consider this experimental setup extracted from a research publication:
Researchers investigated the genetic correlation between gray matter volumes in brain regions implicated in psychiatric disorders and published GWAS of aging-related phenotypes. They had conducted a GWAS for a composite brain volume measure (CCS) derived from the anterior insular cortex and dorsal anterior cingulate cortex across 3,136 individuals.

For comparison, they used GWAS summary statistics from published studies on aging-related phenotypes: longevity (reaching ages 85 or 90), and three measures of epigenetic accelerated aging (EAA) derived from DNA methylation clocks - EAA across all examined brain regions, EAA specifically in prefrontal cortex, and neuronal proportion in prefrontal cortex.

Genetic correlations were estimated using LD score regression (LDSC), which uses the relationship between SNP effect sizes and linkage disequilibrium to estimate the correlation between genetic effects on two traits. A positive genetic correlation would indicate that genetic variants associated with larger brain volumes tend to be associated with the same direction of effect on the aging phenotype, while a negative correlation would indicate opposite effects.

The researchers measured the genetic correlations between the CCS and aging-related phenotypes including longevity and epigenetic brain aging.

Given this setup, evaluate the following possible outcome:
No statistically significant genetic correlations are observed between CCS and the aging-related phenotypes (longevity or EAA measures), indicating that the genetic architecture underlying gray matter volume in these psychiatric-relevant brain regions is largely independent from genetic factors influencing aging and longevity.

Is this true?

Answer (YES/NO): YES